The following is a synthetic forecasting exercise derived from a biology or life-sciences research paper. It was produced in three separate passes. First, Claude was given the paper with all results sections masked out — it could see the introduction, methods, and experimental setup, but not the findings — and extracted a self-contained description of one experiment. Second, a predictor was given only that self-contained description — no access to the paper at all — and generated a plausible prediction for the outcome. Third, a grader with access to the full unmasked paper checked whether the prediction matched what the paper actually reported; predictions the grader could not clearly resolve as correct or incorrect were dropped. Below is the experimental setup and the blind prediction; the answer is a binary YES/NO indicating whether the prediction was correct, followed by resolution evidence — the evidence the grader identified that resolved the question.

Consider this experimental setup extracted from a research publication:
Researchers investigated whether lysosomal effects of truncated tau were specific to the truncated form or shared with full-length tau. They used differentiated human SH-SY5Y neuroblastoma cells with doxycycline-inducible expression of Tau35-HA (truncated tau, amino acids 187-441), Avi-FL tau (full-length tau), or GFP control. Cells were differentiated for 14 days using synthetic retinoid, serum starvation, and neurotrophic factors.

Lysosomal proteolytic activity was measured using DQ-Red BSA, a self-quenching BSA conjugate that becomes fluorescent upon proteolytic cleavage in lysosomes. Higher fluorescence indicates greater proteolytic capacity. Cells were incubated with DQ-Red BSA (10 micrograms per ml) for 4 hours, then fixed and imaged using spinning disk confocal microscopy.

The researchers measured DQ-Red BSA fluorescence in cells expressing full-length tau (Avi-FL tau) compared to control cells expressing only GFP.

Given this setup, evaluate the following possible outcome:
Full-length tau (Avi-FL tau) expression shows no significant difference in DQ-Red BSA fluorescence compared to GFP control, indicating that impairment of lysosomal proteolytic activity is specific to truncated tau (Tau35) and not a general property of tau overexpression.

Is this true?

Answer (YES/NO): NO